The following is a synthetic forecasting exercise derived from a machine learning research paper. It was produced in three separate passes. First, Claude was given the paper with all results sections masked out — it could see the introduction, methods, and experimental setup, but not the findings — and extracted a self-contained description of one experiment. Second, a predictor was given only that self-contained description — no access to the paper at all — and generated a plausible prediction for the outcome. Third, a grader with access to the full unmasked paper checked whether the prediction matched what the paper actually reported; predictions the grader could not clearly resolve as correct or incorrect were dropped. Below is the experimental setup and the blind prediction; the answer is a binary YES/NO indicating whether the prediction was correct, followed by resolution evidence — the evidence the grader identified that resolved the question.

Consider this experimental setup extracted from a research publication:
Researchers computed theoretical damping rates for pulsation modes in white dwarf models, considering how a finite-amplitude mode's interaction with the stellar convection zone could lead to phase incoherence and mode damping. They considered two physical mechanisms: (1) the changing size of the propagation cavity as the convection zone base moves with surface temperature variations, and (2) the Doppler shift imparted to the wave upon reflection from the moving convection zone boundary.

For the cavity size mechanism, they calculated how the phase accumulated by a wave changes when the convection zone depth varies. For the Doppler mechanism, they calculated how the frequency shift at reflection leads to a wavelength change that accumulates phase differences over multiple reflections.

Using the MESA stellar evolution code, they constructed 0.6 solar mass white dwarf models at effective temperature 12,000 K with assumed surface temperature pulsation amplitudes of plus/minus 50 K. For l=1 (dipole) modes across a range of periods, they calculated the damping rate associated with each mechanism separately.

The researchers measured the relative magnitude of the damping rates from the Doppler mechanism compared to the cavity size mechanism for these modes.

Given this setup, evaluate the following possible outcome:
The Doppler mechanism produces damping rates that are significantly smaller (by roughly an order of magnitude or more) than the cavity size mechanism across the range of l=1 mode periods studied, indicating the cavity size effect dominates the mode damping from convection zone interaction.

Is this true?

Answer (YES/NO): NO